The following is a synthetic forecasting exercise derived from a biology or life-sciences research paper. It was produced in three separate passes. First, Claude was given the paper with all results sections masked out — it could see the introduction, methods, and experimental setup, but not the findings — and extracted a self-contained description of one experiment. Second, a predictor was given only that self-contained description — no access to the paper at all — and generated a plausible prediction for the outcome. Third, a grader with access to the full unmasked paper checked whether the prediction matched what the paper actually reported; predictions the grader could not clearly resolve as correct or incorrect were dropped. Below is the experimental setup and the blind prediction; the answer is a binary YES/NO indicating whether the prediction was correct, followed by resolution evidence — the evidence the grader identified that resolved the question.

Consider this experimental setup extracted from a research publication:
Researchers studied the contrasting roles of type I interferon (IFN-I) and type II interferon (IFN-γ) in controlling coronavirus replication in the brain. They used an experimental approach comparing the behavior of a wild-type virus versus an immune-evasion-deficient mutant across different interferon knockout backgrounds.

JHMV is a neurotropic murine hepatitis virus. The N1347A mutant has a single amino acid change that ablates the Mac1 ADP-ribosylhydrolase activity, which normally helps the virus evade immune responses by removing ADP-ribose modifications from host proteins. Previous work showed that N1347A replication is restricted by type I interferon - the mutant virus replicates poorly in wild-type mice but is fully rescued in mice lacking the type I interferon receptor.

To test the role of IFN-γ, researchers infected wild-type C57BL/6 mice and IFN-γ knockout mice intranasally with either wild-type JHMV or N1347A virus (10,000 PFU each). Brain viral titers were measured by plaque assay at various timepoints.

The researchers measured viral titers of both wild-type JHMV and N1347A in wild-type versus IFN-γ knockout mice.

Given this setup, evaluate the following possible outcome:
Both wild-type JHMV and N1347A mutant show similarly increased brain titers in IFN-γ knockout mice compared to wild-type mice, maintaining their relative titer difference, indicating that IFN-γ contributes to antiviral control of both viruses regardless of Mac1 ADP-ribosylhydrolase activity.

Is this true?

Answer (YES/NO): NO